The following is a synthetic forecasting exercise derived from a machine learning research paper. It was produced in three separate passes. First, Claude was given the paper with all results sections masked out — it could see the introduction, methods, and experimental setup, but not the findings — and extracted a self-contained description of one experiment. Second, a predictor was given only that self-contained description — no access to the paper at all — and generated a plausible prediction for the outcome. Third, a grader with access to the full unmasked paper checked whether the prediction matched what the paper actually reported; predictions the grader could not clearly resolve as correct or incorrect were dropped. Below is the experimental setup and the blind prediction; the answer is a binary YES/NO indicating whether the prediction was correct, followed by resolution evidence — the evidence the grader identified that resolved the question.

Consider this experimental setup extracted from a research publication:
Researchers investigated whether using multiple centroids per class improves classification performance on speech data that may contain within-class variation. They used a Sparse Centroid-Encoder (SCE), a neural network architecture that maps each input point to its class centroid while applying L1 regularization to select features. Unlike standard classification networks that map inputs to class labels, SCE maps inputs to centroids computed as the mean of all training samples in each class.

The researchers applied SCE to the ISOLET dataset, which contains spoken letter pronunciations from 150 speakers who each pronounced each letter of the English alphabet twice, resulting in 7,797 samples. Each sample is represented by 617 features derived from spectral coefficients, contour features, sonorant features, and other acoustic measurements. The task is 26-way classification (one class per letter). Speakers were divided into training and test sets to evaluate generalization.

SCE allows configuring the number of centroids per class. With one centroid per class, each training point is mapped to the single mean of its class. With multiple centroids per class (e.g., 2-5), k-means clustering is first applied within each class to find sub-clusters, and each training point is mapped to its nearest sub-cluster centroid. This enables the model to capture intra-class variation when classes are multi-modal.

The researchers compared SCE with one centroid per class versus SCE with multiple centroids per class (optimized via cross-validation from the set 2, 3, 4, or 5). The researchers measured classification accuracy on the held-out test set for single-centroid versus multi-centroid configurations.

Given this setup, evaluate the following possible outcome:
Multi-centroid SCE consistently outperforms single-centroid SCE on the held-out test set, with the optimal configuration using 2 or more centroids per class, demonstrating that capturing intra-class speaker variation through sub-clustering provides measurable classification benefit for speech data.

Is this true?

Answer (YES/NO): YES